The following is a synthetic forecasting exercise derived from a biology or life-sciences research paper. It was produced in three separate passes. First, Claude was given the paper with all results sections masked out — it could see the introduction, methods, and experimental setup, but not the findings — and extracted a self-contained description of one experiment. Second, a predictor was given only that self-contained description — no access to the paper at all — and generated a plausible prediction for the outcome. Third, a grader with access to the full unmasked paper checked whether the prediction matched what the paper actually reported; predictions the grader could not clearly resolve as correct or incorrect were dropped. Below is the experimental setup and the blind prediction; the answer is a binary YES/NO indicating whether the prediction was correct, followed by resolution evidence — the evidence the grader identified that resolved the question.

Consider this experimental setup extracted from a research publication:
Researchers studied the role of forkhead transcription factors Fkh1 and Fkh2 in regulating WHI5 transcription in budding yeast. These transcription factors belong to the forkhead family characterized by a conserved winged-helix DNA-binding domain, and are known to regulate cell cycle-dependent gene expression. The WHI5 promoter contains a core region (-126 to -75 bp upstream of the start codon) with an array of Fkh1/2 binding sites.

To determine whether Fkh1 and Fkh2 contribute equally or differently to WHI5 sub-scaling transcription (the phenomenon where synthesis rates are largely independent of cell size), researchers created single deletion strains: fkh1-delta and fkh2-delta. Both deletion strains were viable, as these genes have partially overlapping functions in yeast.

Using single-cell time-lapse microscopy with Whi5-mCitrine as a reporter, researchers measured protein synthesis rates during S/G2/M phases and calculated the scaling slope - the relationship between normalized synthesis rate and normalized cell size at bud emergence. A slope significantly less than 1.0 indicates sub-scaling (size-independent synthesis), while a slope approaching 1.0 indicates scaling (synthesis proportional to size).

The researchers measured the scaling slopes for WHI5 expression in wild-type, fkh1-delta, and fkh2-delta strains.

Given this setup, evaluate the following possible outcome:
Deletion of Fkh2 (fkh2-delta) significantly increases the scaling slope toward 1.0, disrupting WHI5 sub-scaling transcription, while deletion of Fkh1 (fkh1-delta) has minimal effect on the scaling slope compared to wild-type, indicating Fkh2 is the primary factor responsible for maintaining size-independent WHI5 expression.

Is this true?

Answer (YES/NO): NO